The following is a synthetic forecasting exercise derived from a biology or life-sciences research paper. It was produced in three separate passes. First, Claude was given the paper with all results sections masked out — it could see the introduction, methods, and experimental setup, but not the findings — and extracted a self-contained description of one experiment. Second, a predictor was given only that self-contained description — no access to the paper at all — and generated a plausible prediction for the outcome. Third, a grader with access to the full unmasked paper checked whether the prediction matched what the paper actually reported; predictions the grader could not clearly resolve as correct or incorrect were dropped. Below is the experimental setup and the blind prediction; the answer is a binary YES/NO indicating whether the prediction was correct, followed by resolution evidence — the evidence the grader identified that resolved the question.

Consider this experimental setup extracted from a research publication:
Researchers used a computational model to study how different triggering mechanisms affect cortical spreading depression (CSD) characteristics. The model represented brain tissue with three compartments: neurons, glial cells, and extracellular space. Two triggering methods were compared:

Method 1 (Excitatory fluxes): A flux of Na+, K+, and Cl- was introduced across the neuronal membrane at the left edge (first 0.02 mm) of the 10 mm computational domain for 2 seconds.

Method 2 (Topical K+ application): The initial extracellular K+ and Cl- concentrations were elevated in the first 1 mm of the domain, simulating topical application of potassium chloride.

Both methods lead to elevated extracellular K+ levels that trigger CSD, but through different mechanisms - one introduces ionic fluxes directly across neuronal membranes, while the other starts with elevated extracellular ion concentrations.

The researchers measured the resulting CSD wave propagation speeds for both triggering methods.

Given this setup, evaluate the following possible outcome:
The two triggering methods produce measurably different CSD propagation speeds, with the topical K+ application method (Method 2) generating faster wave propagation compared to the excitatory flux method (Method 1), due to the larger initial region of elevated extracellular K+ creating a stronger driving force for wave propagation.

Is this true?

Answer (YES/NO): NO